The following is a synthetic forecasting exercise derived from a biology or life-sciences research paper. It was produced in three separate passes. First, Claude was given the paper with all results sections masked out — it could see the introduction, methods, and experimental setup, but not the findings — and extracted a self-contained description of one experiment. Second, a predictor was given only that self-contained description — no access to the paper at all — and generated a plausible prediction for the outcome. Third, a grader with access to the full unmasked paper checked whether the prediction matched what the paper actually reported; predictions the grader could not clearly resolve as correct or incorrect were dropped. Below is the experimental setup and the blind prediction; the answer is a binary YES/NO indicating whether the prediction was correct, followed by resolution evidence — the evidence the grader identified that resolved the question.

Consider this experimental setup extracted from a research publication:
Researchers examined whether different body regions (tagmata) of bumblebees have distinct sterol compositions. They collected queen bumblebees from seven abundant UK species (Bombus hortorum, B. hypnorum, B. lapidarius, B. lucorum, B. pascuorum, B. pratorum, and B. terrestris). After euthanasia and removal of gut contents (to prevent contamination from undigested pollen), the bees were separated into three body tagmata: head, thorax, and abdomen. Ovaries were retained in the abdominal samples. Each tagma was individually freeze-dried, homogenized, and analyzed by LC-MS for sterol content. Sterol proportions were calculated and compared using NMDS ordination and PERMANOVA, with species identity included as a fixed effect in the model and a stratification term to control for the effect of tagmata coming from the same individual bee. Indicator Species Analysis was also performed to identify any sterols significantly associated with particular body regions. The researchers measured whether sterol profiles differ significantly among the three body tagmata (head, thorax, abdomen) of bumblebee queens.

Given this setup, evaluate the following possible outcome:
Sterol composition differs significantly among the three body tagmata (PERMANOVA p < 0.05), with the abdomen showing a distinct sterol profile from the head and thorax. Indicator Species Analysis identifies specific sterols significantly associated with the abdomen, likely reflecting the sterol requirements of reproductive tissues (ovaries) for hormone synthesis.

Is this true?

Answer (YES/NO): NO